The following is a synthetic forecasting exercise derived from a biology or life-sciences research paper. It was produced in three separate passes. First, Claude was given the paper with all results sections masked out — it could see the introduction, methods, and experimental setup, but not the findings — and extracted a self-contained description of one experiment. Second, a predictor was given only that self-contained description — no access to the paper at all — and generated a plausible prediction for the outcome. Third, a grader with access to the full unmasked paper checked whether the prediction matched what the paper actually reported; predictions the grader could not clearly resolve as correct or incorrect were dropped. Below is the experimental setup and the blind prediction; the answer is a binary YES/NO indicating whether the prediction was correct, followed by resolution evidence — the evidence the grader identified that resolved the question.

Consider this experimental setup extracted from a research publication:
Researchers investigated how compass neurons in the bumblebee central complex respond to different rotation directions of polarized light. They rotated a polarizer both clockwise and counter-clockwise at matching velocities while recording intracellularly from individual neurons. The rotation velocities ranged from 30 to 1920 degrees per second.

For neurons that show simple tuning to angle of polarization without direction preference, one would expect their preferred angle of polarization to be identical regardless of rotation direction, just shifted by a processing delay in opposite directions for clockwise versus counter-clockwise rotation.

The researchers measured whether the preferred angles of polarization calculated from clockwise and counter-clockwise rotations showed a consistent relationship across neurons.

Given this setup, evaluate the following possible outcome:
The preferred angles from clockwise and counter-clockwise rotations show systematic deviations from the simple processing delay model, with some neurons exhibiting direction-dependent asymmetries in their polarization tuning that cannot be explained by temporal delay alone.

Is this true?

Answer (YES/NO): YES